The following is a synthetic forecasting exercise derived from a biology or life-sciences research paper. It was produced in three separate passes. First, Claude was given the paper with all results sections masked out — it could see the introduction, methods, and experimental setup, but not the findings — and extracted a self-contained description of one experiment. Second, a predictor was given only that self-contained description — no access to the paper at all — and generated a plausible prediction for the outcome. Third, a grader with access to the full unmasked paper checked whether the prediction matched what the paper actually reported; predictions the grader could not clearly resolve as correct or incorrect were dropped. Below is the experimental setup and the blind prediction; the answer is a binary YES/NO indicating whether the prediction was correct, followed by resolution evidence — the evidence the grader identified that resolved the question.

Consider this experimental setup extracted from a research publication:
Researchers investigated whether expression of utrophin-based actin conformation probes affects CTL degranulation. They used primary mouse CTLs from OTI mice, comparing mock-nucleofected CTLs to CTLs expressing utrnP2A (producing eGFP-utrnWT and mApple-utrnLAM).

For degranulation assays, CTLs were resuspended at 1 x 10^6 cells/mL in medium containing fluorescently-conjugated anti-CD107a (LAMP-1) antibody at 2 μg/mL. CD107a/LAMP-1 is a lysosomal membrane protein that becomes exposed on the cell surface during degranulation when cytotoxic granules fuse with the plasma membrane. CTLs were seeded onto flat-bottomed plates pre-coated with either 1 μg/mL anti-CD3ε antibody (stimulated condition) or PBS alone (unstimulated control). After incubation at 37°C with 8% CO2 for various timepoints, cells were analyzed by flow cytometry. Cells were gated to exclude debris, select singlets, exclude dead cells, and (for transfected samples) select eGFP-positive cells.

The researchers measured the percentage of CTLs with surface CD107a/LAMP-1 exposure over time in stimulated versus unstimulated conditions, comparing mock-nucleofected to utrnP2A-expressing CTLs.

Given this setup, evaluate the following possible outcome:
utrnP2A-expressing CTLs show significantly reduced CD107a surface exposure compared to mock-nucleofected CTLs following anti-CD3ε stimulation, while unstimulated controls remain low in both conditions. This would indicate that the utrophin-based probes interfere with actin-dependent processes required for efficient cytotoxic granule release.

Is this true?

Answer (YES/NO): NO